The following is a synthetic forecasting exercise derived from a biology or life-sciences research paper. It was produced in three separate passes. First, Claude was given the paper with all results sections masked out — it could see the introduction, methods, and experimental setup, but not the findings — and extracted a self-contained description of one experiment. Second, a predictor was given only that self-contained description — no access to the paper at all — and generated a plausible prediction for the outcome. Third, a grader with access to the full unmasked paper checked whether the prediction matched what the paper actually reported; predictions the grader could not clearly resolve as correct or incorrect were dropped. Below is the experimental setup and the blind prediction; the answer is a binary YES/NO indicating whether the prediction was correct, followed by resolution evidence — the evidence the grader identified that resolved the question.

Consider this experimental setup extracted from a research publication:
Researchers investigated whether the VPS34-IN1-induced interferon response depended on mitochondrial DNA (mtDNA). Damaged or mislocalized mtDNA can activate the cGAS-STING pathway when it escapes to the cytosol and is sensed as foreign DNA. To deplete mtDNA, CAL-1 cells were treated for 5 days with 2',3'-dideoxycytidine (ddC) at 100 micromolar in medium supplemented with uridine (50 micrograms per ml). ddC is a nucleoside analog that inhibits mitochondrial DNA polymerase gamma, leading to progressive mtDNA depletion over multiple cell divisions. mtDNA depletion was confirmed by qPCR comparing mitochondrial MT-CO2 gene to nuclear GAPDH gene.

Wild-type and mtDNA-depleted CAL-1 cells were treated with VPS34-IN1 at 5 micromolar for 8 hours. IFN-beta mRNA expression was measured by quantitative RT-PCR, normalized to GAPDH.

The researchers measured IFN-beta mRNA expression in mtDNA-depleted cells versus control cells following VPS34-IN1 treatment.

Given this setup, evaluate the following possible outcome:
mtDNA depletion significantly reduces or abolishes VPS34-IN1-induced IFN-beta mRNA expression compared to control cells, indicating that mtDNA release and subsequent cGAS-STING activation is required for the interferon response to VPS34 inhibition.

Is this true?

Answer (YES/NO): NO